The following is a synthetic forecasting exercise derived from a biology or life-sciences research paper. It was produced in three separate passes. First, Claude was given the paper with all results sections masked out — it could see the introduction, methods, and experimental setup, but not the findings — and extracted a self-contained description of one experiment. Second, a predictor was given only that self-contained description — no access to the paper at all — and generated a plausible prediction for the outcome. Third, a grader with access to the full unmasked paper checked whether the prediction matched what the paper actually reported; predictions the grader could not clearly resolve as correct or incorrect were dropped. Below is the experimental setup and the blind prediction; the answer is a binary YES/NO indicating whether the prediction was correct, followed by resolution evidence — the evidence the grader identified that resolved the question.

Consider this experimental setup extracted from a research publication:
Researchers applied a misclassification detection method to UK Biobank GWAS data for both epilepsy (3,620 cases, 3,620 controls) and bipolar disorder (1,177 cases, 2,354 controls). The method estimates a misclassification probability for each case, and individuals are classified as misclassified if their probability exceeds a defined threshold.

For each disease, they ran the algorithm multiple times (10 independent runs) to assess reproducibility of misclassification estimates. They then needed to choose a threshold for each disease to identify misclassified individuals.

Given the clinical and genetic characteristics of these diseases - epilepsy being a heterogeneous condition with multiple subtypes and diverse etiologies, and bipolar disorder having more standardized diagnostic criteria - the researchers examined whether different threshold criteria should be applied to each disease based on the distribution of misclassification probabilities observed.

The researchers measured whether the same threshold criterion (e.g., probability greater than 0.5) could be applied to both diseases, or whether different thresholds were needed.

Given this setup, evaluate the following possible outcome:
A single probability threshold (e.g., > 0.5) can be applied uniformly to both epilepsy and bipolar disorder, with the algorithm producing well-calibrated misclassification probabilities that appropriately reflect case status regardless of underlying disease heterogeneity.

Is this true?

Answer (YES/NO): NO